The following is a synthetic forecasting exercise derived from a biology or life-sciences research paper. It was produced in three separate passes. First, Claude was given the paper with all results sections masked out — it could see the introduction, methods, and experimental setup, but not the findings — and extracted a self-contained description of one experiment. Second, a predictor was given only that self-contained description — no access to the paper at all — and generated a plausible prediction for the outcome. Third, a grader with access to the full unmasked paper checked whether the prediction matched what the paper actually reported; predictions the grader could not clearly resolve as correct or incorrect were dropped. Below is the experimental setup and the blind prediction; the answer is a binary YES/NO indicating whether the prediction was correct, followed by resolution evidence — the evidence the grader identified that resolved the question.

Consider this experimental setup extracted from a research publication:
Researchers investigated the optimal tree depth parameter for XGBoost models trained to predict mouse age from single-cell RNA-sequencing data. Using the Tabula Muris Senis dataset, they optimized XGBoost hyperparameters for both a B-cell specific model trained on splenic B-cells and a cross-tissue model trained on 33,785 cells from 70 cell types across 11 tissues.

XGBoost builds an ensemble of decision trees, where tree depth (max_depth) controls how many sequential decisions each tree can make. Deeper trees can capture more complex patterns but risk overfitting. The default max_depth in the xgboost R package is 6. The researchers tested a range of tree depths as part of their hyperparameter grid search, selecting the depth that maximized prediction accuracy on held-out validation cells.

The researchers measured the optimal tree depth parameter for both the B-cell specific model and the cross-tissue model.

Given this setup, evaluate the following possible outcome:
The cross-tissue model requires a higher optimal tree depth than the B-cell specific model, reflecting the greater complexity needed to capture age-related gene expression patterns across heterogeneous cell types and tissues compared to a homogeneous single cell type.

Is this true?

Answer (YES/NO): NO